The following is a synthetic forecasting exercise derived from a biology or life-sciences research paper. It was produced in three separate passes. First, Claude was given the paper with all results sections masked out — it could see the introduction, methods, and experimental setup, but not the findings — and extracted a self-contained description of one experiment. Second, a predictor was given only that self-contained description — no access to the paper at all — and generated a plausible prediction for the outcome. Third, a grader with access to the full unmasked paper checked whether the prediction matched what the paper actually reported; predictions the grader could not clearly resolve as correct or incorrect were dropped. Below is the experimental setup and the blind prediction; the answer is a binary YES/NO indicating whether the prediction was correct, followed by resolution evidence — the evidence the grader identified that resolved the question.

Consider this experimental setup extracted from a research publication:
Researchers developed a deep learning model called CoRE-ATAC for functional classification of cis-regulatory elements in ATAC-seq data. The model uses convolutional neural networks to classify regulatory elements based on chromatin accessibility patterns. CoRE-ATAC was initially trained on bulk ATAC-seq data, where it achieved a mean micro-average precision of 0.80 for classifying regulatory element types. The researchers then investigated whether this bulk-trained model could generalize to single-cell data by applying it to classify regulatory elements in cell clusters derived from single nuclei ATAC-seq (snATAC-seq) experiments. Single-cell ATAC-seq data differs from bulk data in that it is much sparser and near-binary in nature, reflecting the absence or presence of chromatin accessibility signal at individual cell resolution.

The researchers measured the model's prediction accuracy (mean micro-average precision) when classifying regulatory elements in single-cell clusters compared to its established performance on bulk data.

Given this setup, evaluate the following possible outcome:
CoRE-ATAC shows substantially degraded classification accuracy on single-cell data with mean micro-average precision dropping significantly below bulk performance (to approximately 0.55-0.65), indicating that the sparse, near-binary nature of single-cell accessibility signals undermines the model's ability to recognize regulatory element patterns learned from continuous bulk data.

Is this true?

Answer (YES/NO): NO